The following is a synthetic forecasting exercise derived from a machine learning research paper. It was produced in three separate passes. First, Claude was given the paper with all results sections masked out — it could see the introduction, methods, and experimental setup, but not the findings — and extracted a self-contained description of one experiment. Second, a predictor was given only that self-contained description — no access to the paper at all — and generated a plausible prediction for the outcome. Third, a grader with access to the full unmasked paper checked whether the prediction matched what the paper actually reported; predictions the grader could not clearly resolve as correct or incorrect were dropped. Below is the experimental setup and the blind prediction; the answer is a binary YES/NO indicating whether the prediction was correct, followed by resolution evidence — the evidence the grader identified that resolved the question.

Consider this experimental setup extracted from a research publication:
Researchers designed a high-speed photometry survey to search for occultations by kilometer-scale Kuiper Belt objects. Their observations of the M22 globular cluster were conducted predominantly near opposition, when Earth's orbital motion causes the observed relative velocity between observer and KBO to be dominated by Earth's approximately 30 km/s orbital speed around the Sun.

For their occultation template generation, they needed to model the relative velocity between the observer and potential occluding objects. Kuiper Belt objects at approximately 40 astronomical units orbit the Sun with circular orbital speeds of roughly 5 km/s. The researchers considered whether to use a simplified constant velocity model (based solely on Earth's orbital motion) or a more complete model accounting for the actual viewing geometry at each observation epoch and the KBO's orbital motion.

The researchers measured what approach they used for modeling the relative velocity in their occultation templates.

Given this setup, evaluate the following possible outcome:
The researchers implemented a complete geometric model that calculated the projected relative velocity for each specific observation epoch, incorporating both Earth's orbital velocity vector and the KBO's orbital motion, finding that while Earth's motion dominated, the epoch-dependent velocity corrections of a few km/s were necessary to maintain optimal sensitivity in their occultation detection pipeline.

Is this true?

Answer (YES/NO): NO